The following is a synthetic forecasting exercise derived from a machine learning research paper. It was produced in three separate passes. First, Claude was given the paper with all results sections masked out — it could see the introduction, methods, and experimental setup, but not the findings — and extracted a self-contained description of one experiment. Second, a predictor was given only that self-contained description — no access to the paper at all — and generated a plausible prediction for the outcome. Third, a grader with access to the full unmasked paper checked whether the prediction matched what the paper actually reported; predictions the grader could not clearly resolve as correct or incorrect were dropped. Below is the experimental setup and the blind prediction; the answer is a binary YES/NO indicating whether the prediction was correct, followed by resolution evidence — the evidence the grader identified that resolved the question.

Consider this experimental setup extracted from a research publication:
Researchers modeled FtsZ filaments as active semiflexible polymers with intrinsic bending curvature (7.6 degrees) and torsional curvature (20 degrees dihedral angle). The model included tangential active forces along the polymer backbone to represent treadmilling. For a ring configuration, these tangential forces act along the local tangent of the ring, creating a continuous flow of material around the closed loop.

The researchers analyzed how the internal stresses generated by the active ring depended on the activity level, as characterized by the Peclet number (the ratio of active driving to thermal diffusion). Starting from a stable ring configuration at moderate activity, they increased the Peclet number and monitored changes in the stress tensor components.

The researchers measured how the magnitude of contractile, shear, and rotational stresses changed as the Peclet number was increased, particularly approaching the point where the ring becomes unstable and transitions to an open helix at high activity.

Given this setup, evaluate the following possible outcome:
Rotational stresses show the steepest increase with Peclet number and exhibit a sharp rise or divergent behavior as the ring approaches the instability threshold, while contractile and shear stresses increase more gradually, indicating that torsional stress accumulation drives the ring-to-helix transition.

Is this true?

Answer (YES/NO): NO